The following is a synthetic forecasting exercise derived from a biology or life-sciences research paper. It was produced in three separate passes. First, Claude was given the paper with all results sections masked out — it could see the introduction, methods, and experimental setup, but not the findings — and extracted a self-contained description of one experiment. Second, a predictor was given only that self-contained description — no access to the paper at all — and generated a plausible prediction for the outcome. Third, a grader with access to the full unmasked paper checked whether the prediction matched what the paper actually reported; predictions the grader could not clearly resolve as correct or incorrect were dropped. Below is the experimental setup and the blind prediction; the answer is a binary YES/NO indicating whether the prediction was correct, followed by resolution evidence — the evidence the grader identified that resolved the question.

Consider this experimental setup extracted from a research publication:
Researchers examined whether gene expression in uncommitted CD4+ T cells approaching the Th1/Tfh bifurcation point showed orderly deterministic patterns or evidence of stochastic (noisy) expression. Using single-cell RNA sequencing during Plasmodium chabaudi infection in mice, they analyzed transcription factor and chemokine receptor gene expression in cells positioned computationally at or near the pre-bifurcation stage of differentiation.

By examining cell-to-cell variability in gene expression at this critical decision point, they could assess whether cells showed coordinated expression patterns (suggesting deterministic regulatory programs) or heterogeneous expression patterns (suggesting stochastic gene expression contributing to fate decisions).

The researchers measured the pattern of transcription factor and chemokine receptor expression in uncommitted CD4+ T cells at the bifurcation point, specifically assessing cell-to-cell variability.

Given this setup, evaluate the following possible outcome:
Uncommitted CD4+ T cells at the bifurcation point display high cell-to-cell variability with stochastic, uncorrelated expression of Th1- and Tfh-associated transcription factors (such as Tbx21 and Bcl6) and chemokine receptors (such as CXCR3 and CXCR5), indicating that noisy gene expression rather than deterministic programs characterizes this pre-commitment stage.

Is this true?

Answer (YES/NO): YES